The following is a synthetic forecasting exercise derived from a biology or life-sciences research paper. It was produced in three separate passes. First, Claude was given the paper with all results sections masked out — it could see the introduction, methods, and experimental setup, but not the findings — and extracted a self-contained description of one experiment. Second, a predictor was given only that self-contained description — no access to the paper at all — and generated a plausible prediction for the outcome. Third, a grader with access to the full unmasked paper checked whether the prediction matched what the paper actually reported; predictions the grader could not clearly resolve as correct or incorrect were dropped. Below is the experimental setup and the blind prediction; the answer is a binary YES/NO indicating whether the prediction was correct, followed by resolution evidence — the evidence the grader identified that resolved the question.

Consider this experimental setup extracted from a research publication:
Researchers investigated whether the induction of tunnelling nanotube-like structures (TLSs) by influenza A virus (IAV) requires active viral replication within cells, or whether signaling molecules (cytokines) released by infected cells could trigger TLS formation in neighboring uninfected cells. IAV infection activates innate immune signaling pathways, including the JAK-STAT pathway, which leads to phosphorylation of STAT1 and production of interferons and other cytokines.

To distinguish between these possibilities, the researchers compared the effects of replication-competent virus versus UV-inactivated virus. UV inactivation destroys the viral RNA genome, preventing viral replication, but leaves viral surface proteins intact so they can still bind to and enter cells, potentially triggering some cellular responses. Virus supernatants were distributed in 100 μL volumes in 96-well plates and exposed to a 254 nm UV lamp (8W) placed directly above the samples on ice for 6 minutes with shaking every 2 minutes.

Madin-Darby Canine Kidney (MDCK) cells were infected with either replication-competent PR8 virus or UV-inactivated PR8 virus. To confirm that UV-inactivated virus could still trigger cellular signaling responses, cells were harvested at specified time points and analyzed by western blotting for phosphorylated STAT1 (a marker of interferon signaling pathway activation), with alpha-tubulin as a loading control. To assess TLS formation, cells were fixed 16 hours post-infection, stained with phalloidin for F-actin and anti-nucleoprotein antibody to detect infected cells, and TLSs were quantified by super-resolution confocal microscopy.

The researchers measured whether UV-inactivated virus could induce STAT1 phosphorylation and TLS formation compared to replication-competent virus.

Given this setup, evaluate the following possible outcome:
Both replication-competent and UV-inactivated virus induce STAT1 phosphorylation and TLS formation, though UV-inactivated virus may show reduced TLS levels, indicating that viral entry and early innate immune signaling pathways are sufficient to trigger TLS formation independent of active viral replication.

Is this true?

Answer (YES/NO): NO